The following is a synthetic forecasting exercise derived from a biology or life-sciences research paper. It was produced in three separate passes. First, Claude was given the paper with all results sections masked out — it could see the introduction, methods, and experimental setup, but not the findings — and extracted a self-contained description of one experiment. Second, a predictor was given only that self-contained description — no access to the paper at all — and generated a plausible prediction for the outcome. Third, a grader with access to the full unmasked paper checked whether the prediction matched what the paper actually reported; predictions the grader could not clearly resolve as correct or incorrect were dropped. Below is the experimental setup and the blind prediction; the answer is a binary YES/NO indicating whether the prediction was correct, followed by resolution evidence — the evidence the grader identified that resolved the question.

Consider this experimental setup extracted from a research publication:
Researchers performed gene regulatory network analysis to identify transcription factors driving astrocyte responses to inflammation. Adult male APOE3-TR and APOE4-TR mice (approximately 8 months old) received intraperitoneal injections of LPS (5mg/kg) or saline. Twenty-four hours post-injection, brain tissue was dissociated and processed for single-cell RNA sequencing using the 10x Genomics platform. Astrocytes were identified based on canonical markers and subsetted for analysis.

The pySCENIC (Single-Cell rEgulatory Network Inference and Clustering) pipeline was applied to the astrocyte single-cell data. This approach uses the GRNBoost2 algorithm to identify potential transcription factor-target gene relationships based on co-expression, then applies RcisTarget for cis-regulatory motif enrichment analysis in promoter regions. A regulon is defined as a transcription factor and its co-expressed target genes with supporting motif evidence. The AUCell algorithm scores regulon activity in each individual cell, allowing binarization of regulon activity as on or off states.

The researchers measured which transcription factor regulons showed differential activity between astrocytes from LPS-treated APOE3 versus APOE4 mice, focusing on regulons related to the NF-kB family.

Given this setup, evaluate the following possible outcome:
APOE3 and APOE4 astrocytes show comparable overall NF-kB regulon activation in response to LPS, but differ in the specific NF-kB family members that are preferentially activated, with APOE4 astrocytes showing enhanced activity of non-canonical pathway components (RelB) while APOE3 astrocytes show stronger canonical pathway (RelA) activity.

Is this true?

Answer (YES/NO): NO